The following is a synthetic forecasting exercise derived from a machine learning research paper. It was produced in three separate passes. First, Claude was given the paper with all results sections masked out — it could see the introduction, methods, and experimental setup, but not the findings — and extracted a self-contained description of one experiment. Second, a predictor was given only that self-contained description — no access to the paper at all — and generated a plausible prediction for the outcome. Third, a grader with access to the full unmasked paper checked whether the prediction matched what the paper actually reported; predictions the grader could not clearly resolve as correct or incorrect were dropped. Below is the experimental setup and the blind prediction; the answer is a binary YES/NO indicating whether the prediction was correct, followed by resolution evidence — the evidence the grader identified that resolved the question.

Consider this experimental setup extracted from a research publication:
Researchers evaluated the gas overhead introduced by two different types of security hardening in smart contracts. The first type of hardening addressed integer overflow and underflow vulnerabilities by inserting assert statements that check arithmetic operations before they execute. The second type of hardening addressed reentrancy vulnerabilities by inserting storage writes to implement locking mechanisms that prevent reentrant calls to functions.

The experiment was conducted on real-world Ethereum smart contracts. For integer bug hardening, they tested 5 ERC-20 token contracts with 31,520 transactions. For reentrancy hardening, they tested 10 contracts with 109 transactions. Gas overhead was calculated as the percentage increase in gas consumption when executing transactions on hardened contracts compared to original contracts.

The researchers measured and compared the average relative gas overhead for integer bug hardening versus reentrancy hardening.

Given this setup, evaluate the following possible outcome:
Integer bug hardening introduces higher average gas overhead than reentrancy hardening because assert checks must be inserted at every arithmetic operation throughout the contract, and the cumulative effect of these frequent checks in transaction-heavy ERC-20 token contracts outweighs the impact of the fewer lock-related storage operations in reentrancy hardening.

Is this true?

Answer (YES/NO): NO